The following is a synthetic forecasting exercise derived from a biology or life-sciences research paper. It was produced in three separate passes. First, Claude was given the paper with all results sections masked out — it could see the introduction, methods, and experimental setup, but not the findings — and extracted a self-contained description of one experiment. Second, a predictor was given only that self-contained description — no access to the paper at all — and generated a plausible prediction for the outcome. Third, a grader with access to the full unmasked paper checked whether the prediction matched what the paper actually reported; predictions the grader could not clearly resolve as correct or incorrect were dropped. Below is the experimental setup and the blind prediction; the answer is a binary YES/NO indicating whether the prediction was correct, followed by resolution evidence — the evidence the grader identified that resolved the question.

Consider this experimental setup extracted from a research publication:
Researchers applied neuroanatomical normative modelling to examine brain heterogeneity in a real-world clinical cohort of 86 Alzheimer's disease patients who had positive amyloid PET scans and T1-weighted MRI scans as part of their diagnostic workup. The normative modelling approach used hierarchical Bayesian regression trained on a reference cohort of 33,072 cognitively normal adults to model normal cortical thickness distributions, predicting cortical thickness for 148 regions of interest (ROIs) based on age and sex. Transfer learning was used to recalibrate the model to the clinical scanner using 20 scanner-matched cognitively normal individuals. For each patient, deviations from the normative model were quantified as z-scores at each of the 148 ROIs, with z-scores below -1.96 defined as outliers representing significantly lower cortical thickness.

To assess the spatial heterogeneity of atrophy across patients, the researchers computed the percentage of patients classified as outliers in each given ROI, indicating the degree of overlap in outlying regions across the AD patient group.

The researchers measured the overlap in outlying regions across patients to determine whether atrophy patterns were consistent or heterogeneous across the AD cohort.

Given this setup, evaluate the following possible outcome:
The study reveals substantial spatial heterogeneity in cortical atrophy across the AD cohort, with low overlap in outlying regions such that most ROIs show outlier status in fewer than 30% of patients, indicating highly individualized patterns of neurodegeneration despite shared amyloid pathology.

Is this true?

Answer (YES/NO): YES